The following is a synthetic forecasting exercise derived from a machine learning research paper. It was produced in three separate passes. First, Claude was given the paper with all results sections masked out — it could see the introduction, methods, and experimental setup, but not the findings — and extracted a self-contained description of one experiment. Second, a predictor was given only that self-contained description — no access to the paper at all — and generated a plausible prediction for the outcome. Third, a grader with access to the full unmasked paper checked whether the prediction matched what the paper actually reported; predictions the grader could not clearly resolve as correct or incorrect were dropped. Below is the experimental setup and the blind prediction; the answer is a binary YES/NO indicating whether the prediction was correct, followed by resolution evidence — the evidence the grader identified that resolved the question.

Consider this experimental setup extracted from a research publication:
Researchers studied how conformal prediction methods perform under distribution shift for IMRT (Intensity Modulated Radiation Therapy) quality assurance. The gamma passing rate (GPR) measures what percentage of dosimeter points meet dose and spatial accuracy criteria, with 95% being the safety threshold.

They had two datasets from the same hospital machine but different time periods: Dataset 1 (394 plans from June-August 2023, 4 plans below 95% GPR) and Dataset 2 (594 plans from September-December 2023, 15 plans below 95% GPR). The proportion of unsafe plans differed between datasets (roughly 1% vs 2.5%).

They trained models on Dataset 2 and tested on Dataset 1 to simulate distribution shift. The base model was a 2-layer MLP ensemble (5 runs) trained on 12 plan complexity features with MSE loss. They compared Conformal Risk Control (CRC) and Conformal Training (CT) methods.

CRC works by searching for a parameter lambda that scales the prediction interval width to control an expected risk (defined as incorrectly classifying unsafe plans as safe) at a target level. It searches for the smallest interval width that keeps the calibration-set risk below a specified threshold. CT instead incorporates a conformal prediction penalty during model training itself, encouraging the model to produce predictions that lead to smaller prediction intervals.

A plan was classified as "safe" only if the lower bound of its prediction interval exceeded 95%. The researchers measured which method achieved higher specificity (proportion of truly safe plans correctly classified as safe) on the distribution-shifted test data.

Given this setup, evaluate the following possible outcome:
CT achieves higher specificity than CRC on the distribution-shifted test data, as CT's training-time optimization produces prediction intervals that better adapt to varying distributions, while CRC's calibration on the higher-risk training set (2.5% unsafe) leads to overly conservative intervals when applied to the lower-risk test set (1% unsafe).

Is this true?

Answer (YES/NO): YES